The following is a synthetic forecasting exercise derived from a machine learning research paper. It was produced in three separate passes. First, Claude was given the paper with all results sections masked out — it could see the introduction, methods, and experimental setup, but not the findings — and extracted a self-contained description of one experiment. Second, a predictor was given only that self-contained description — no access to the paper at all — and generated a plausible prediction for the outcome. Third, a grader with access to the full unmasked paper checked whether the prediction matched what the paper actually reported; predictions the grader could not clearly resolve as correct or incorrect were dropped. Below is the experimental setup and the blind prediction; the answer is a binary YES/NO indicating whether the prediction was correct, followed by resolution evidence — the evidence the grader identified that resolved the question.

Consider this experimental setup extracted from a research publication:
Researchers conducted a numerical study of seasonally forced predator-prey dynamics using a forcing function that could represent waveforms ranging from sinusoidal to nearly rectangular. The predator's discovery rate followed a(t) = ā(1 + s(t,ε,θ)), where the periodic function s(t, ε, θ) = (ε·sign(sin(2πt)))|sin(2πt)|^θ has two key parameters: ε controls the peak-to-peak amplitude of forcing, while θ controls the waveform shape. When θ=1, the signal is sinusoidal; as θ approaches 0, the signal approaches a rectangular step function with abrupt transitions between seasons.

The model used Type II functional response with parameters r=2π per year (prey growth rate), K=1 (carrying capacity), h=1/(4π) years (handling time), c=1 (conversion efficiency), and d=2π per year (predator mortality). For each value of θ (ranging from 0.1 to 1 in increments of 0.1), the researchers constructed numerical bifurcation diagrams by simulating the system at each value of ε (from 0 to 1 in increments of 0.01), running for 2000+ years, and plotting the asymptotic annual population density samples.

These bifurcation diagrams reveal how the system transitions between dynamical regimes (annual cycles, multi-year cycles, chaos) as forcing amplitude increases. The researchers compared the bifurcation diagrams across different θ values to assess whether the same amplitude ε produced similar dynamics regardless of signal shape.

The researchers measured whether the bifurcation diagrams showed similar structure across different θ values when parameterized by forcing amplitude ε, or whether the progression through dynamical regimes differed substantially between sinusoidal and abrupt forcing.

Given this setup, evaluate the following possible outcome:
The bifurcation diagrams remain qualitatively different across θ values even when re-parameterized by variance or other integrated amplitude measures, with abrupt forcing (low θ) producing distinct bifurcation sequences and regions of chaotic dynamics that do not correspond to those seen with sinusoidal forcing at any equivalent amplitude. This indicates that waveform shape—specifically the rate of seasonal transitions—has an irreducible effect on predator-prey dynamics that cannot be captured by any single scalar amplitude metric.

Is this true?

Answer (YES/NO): YES